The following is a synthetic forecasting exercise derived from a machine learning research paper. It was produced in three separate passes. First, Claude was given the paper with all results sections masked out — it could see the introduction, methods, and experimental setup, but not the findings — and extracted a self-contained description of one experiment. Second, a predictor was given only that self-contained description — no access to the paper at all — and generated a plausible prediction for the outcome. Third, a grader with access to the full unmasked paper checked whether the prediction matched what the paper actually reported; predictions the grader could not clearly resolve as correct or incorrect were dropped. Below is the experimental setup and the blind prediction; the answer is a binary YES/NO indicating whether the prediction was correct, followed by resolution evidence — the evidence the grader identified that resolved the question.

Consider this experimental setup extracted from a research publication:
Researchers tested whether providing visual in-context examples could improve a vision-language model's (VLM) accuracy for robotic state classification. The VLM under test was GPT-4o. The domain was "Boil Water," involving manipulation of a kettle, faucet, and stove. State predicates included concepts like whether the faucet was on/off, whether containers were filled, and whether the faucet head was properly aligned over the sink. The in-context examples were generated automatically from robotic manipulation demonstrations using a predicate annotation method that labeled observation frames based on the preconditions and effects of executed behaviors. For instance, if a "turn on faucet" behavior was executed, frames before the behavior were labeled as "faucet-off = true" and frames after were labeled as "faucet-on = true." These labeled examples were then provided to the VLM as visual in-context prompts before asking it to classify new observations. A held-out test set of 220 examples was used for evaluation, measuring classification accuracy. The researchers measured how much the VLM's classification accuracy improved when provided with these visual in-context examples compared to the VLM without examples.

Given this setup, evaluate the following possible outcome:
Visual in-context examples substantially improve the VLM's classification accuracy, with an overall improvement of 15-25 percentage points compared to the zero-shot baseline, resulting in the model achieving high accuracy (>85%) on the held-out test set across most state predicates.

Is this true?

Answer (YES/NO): NO